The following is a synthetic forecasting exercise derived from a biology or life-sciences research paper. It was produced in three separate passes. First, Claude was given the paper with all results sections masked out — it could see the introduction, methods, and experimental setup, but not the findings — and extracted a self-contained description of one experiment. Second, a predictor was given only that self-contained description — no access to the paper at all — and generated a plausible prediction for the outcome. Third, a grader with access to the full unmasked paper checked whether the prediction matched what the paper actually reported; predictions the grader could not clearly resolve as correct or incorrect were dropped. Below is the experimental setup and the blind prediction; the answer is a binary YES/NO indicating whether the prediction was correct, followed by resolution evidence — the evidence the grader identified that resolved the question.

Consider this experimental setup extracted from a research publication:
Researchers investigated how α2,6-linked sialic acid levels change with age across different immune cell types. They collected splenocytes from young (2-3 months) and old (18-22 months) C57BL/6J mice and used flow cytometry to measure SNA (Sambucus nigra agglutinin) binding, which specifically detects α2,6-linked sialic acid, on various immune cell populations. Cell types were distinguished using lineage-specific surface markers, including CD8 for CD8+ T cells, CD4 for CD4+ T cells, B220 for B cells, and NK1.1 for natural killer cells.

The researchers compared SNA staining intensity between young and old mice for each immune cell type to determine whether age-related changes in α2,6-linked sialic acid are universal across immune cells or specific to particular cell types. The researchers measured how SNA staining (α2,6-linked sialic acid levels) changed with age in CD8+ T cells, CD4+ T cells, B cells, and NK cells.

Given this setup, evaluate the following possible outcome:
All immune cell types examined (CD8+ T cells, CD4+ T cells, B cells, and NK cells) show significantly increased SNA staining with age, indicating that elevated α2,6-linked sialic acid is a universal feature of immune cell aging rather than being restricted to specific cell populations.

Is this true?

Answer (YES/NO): NO